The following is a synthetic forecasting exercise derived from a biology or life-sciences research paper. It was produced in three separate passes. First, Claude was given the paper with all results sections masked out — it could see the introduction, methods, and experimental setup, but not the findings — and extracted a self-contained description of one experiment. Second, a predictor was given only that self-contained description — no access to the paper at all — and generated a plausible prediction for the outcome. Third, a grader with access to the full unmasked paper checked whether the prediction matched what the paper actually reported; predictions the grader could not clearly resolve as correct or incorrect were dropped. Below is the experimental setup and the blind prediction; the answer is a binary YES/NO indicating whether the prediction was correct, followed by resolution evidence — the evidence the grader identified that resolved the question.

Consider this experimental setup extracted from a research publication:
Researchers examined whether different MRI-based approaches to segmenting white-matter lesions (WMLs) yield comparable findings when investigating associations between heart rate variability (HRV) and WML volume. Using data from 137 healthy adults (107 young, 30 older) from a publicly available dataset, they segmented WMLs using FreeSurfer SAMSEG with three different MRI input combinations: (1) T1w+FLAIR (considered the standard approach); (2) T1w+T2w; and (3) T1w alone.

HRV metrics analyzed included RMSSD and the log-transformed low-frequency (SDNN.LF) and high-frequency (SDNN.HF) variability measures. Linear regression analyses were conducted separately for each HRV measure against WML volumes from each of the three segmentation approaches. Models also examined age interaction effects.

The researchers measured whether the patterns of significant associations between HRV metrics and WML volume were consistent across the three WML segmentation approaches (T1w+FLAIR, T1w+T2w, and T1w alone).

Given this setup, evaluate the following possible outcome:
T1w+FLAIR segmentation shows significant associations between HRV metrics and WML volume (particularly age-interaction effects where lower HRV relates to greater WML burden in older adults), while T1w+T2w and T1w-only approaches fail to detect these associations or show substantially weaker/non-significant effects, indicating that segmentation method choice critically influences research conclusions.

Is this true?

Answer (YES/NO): NO